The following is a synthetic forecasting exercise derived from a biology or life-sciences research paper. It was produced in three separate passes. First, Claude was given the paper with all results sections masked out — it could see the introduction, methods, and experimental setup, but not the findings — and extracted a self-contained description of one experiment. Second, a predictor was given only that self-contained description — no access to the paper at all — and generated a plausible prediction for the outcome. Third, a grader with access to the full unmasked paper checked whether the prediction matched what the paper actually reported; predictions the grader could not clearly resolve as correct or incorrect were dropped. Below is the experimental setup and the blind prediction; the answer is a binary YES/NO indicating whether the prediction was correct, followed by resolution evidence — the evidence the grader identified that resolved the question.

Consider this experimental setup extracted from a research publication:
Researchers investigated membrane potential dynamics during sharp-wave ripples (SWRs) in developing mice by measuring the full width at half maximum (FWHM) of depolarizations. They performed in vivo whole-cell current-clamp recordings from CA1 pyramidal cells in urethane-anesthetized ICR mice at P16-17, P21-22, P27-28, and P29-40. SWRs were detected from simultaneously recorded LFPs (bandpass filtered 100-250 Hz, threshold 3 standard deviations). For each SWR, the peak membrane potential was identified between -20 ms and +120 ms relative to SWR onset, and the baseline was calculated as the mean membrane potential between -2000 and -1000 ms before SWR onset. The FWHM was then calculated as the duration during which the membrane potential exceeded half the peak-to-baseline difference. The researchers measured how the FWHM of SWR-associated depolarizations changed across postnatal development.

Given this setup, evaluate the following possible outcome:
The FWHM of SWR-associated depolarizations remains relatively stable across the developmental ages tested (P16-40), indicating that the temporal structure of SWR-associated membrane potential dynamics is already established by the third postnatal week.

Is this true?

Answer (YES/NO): NO